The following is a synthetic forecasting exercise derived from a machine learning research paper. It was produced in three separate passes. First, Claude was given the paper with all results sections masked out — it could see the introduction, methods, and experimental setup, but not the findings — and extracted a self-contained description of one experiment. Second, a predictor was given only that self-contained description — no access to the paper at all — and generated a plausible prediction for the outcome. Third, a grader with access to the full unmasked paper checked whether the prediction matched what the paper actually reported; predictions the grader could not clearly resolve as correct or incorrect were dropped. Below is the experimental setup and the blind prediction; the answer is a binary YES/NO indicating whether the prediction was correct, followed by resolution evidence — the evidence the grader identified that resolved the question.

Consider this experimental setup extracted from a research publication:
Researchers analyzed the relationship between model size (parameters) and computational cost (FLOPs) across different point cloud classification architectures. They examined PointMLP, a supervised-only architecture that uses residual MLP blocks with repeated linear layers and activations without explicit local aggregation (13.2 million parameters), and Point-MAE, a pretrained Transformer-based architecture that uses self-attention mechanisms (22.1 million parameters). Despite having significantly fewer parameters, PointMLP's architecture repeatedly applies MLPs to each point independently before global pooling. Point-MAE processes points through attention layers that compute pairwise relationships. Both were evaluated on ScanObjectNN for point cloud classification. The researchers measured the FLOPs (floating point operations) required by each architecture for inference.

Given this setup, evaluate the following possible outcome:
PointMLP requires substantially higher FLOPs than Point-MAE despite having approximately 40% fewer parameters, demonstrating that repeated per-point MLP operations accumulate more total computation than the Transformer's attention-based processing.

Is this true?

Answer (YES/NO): YES